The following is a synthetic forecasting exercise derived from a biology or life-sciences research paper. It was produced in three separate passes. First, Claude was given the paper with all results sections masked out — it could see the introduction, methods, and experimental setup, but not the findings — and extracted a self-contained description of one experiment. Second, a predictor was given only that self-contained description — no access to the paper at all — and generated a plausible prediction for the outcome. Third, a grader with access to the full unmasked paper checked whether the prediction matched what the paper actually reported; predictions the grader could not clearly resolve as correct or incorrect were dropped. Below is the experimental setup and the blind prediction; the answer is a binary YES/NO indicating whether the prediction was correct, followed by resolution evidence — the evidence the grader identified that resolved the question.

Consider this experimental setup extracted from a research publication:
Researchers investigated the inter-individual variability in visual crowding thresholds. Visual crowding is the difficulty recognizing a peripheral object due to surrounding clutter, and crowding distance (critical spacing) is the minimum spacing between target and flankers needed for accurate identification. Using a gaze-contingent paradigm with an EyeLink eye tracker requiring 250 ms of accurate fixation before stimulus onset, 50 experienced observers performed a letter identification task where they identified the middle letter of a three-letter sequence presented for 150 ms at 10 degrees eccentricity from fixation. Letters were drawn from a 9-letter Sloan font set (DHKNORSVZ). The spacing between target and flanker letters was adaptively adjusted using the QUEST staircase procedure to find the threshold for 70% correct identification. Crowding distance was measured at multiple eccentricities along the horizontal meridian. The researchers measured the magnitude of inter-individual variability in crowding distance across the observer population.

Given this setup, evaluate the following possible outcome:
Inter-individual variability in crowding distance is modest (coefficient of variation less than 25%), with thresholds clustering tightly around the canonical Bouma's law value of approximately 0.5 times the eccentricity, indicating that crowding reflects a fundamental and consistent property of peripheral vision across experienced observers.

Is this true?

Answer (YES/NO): NO